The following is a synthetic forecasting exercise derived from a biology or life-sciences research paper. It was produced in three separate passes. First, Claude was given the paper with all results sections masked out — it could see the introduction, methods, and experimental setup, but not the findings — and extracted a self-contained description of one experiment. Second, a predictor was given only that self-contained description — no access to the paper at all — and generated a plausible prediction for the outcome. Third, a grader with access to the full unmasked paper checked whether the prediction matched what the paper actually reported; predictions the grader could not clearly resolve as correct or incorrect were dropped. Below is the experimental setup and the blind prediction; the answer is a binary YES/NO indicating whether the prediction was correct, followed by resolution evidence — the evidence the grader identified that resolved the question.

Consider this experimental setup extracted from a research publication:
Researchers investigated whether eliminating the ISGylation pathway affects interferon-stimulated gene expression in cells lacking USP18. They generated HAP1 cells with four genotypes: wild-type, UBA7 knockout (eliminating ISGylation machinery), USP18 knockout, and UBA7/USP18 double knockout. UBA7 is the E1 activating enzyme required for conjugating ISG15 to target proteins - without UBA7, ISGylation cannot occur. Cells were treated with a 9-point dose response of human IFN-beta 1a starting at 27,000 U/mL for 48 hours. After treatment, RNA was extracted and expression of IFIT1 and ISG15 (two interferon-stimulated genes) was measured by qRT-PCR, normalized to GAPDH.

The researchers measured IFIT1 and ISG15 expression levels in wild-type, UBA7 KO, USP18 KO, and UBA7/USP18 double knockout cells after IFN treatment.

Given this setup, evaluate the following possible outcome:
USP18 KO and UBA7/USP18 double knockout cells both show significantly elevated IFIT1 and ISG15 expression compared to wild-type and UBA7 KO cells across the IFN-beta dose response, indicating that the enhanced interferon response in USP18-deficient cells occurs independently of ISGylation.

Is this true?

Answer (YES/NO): YES